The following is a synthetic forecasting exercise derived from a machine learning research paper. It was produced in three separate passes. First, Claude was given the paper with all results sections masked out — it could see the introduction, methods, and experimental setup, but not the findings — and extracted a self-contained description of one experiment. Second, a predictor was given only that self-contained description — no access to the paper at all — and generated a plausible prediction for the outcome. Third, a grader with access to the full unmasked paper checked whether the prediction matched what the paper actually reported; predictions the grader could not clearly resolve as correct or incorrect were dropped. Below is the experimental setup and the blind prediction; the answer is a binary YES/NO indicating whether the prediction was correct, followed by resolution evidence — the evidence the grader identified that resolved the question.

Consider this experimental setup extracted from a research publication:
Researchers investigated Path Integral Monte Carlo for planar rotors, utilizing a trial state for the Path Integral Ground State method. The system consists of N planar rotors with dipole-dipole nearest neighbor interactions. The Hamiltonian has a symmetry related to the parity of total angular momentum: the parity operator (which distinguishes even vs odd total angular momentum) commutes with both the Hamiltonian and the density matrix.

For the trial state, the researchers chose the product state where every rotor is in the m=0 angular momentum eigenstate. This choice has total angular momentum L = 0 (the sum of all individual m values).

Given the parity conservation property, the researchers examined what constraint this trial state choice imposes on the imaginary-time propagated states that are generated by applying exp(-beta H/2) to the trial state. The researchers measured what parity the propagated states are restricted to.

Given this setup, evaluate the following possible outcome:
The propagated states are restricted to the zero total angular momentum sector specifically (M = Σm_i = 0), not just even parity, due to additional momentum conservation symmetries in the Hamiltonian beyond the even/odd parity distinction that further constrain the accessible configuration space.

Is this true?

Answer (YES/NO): NO